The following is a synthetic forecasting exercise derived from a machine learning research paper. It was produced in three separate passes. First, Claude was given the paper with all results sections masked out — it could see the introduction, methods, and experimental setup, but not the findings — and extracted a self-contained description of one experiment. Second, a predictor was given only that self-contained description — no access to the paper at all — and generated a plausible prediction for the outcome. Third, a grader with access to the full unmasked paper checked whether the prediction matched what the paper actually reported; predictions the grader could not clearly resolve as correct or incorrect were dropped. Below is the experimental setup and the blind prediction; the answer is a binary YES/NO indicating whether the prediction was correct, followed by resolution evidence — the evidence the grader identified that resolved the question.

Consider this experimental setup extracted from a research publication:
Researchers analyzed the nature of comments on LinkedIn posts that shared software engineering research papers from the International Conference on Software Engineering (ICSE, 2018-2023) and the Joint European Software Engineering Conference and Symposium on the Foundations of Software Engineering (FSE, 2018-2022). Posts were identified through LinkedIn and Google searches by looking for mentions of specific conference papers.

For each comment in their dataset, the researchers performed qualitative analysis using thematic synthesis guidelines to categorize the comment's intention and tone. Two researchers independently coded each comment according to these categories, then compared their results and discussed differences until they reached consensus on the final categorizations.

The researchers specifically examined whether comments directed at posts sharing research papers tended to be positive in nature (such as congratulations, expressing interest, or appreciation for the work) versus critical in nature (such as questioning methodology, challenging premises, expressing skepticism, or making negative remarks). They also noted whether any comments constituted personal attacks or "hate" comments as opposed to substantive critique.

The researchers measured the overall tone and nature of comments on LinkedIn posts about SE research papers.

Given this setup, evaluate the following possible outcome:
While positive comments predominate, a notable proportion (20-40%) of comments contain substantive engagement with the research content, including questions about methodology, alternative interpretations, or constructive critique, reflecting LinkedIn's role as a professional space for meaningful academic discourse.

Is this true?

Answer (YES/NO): NO